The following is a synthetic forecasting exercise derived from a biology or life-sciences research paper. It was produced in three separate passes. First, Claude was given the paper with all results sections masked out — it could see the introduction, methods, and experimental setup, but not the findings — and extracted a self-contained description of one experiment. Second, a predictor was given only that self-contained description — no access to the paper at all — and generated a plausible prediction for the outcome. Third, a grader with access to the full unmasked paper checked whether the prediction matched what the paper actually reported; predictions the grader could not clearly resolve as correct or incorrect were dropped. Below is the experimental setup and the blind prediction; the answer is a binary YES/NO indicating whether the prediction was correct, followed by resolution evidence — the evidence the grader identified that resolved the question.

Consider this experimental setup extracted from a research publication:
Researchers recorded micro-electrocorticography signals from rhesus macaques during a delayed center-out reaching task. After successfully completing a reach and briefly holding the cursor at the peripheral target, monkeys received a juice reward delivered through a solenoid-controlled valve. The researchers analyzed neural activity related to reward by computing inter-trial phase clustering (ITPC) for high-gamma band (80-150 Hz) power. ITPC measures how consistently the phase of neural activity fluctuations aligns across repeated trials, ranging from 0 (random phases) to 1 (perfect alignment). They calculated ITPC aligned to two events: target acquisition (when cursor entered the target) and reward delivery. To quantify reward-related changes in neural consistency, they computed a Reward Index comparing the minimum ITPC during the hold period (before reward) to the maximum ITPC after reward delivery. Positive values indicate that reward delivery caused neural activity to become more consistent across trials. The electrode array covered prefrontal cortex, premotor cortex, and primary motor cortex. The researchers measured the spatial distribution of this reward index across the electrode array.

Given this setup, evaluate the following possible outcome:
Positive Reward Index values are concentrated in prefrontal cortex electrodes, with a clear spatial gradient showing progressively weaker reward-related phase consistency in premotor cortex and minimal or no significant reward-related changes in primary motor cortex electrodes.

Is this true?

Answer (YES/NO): NO